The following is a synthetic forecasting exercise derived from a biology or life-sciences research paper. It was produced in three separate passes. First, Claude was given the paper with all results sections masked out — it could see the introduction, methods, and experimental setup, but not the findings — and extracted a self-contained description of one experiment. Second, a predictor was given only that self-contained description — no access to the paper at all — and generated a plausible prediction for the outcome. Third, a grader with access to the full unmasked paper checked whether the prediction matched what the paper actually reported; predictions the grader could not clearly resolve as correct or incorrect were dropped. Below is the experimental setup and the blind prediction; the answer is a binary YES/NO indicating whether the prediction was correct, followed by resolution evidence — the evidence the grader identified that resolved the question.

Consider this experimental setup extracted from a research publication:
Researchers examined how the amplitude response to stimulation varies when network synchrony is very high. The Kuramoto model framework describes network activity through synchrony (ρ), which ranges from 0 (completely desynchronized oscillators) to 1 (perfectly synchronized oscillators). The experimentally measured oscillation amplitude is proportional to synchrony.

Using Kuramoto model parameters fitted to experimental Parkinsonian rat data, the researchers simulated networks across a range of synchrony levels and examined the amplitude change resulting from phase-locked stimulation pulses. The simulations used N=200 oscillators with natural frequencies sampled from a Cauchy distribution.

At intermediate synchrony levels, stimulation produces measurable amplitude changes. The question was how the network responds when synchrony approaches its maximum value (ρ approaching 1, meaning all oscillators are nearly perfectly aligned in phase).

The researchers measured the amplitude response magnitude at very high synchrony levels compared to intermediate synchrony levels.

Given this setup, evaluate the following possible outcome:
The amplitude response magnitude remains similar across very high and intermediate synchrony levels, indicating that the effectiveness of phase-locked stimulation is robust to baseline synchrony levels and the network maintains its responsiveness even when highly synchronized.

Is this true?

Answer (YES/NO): NO